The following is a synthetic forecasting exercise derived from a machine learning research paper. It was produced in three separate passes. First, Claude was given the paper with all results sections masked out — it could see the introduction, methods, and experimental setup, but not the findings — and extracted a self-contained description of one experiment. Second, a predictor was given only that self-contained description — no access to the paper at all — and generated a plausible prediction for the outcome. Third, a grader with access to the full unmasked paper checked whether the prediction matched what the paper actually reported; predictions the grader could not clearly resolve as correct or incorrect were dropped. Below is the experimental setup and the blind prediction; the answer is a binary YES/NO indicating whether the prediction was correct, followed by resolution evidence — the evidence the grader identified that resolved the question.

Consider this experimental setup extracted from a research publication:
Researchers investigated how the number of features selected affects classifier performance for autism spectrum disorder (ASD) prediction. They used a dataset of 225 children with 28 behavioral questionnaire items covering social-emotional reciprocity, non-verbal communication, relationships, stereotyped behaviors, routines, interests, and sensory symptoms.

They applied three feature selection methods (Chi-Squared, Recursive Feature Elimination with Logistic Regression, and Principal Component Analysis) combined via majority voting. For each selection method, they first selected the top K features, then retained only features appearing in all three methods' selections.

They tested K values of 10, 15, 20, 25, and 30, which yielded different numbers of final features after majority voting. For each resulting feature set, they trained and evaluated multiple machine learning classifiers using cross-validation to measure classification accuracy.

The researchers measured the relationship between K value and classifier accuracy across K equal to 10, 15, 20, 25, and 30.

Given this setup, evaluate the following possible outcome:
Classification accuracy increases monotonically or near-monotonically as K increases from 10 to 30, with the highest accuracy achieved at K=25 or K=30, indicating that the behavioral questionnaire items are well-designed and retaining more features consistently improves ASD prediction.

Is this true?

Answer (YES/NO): NO